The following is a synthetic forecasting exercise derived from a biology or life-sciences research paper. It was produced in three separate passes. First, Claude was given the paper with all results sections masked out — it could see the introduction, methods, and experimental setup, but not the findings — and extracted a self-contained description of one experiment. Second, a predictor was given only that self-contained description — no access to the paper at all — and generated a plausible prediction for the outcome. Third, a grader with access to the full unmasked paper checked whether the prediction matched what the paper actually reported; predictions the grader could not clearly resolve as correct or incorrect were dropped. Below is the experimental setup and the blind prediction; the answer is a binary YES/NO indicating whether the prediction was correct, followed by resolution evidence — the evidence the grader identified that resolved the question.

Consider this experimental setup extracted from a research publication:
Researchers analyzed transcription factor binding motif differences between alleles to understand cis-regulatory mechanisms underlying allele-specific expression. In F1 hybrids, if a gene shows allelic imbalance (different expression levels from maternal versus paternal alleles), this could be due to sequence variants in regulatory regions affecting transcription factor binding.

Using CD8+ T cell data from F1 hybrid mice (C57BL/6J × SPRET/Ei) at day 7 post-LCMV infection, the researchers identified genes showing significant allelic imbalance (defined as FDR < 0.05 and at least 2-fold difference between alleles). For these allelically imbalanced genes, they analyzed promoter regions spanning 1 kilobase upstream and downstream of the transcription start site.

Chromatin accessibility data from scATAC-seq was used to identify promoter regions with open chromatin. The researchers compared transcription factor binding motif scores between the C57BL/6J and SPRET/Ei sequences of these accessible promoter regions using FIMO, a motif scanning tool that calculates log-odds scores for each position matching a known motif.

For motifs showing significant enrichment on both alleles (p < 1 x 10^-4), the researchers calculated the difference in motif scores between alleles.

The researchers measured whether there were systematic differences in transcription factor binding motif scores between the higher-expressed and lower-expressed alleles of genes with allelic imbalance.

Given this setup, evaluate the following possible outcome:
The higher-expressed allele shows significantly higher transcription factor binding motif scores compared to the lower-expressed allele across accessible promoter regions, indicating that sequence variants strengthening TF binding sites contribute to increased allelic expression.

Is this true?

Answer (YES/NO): NO